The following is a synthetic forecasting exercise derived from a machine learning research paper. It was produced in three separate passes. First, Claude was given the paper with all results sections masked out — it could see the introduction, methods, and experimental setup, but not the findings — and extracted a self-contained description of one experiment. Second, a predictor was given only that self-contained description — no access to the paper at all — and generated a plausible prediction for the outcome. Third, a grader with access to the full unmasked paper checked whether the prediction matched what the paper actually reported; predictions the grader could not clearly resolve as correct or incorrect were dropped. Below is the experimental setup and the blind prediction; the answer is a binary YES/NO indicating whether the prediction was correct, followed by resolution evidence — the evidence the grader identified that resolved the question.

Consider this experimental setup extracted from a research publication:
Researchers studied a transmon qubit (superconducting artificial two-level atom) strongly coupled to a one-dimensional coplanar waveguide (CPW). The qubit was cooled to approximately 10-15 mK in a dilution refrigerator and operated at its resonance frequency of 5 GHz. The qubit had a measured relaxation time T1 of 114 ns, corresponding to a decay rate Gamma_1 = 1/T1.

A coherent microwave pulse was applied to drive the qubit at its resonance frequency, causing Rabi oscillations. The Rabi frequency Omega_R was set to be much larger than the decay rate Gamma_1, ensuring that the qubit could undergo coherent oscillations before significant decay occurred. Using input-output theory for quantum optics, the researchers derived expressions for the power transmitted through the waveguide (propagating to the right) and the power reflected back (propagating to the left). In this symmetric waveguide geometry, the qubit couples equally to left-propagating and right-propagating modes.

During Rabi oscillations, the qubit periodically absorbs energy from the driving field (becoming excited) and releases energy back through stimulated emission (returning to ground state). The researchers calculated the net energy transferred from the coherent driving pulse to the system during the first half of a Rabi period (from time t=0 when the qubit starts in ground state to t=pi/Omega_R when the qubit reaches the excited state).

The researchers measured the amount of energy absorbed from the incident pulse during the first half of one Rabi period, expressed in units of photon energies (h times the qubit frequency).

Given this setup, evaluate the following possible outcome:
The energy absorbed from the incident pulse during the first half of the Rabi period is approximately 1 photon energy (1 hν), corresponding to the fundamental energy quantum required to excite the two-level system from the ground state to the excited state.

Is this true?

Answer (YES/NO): YES